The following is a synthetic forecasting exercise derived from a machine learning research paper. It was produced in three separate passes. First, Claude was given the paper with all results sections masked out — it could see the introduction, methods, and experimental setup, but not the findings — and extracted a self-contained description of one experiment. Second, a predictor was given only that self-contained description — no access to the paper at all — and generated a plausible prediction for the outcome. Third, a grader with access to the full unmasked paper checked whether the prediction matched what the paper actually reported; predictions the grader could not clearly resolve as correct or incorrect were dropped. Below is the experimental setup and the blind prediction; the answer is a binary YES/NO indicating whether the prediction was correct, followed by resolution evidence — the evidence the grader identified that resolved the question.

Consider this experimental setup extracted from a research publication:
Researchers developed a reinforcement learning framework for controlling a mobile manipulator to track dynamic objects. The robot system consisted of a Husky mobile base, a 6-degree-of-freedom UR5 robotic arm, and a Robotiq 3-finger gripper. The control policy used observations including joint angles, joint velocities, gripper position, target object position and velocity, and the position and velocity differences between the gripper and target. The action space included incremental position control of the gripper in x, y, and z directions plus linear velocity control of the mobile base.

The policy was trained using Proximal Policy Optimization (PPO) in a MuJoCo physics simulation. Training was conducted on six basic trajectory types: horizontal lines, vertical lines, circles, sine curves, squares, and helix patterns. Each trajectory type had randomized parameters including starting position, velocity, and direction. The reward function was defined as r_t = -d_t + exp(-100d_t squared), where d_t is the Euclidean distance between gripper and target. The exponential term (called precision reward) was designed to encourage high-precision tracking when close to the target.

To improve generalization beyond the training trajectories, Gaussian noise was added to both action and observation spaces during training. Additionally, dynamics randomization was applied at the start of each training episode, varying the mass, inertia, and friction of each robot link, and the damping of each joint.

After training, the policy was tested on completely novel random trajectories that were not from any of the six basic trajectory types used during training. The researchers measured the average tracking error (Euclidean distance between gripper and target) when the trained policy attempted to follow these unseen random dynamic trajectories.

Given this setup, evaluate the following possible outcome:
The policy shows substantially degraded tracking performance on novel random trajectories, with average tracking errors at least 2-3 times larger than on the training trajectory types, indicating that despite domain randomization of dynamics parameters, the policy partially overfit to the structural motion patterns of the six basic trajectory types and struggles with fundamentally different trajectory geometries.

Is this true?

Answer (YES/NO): NO